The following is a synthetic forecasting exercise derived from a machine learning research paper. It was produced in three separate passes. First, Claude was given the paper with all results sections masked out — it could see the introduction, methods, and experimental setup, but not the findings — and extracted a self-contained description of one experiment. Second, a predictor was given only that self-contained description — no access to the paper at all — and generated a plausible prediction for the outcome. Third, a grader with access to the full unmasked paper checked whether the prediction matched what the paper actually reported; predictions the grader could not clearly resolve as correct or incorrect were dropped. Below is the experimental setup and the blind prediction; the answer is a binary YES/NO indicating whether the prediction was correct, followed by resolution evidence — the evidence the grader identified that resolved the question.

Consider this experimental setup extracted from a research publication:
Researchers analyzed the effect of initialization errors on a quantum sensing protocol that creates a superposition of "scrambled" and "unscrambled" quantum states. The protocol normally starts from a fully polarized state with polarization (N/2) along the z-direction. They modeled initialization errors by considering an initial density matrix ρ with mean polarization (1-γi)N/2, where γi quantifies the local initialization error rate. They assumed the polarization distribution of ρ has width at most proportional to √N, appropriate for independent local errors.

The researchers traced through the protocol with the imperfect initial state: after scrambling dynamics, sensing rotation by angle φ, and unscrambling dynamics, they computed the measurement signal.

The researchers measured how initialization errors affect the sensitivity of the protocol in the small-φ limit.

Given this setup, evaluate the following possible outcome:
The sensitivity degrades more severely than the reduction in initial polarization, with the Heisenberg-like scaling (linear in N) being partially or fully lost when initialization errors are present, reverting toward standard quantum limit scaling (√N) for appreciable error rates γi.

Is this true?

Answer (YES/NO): NO